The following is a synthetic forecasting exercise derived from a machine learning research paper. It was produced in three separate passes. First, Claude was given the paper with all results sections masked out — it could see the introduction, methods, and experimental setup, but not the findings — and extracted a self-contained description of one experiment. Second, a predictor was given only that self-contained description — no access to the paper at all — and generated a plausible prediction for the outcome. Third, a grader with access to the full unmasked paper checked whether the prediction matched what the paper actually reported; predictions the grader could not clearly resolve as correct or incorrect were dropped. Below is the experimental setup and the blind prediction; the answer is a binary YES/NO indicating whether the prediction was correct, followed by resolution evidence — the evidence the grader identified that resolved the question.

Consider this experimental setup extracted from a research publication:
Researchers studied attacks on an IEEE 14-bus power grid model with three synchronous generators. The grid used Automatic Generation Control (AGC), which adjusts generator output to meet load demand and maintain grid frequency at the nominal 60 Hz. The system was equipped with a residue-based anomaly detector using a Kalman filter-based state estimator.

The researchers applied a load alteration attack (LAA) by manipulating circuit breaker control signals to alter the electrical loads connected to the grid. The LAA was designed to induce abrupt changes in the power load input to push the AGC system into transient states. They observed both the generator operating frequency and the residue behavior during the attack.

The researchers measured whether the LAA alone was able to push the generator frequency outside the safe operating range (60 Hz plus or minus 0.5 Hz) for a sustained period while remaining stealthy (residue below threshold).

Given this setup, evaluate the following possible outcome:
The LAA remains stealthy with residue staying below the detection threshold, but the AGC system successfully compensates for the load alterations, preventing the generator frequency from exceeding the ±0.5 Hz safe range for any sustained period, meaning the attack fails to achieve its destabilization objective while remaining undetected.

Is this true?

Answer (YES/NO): YES